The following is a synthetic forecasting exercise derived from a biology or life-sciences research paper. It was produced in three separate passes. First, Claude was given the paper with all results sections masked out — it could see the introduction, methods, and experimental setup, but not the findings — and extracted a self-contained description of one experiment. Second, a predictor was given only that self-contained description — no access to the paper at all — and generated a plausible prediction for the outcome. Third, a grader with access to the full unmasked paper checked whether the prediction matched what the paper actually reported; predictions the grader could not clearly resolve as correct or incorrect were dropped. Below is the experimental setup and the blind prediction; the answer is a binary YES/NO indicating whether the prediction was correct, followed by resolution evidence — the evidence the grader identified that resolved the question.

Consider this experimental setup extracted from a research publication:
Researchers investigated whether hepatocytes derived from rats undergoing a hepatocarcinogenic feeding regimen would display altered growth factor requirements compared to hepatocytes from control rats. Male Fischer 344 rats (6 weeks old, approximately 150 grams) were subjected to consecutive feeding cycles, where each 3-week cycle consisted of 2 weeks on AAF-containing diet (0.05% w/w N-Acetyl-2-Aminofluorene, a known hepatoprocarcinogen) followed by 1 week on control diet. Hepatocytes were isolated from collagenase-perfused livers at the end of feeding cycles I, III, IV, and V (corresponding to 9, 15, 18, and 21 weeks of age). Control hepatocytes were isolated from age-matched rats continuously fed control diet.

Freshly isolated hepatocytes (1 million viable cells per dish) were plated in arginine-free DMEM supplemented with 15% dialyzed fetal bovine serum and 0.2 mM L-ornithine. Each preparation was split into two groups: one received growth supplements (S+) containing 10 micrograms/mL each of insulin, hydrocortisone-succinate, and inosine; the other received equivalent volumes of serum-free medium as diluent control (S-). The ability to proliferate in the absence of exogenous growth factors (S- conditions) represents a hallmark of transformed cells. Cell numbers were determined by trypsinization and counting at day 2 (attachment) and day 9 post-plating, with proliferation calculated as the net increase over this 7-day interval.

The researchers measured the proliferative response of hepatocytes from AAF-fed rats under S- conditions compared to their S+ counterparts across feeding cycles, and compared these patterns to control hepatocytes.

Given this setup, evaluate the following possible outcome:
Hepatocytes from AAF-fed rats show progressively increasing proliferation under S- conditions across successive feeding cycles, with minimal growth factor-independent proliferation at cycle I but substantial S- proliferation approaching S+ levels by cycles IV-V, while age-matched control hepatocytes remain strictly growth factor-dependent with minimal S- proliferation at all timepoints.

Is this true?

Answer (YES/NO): NO